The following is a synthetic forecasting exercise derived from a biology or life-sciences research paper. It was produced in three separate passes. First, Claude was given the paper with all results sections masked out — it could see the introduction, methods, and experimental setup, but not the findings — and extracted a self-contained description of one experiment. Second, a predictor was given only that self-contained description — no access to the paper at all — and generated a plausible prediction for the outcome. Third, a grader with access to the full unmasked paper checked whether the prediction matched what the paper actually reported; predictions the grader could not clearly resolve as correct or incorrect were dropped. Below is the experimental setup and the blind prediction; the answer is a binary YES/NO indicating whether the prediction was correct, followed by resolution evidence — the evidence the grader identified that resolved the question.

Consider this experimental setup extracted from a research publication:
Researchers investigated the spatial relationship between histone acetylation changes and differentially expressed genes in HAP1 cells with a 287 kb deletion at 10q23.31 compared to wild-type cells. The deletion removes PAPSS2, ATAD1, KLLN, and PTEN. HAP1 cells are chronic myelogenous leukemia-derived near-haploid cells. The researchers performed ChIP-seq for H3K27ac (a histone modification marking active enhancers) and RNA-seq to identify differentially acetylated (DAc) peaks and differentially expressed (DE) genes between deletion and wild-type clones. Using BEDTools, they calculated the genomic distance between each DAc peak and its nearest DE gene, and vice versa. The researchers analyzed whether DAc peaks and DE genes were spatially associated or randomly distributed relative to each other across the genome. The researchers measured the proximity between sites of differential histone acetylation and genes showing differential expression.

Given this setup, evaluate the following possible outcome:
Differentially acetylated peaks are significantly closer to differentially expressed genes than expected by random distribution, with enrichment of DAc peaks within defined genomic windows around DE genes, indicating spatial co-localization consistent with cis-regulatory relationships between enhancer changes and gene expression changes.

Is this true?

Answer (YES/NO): NO